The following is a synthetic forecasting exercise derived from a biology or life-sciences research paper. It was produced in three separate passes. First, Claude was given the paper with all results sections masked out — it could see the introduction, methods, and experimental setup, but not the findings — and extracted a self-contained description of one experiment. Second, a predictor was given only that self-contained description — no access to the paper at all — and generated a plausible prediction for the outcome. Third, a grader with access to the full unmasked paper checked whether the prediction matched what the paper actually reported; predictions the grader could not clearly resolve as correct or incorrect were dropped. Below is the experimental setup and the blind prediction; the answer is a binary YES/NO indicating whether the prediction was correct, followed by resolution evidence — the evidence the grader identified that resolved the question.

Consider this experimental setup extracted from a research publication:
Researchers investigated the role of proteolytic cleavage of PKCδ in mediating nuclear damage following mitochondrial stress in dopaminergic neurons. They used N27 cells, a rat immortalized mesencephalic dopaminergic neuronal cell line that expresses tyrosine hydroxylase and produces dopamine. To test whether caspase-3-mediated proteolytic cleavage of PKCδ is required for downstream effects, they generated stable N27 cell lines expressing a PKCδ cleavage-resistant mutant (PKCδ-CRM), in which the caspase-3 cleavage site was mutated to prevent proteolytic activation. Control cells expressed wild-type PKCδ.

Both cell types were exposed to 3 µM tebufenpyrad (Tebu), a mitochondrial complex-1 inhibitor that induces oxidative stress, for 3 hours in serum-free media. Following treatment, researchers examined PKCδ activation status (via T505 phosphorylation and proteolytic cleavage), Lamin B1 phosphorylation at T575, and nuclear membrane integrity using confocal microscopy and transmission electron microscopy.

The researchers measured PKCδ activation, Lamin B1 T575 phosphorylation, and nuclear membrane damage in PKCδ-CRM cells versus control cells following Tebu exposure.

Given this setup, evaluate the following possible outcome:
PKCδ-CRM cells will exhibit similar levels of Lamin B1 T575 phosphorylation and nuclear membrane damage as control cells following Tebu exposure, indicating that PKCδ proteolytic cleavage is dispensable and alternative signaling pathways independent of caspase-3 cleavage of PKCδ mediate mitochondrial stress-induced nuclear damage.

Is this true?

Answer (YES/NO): NO